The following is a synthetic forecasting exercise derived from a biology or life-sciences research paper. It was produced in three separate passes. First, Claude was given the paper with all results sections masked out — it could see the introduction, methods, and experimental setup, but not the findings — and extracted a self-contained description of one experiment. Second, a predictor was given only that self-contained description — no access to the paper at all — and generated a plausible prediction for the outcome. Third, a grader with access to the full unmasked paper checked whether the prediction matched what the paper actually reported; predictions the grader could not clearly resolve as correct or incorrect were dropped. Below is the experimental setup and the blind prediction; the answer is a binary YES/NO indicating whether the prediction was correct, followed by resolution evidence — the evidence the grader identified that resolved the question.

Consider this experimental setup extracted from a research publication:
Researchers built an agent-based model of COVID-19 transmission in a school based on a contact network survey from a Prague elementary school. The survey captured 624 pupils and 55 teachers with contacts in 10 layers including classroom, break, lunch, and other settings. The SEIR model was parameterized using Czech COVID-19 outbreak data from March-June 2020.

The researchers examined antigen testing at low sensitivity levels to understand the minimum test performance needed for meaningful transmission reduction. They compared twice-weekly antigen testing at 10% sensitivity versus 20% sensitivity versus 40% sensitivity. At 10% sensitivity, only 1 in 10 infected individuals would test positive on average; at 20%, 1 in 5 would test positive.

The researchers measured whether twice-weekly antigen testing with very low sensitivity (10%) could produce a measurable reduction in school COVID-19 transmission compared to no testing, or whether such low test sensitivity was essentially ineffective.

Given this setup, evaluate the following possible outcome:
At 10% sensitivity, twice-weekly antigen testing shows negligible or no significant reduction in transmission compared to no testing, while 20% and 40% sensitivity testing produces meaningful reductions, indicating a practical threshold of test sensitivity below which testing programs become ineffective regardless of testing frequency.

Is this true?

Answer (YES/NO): NO